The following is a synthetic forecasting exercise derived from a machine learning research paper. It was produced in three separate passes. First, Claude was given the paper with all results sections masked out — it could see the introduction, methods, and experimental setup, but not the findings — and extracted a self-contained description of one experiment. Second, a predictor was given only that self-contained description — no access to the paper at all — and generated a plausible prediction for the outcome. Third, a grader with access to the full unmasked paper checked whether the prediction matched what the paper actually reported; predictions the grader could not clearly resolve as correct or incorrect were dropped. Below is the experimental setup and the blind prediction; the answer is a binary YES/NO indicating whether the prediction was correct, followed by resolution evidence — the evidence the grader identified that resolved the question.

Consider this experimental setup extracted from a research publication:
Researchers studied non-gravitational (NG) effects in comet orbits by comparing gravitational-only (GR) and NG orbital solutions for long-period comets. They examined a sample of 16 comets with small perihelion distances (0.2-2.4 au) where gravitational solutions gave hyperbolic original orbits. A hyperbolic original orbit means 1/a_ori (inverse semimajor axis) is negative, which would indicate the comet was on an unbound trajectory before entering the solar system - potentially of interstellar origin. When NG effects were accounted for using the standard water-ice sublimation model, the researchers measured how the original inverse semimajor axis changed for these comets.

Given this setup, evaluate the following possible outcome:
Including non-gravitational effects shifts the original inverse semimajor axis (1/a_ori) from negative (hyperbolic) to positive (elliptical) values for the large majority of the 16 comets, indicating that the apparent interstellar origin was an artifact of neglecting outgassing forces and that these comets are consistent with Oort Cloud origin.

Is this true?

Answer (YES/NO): YES